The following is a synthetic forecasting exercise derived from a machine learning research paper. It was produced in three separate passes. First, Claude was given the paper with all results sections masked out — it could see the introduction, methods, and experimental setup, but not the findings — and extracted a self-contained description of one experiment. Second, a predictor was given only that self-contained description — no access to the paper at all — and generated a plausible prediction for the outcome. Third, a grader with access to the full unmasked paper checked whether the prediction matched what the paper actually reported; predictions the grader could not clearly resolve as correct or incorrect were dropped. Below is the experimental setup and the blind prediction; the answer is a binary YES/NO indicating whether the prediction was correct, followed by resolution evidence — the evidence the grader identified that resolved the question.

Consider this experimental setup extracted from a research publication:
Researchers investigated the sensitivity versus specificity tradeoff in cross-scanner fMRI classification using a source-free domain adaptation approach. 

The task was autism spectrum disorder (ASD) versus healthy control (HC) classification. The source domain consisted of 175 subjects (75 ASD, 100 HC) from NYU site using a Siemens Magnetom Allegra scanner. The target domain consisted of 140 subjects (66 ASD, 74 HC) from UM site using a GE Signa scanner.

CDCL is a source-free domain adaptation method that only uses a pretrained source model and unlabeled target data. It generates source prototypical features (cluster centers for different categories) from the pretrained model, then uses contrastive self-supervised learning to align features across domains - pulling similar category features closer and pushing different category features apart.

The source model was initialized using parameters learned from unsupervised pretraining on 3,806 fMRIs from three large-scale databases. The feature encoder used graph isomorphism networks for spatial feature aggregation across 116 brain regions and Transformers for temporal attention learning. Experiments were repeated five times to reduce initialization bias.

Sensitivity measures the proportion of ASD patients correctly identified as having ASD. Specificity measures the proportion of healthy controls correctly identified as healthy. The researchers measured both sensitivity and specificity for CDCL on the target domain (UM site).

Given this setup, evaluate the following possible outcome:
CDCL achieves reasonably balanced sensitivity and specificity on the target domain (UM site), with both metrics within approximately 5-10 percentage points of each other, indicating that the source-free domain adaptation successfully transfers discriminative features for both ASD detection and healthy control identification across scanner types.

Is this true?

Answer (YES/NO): YES